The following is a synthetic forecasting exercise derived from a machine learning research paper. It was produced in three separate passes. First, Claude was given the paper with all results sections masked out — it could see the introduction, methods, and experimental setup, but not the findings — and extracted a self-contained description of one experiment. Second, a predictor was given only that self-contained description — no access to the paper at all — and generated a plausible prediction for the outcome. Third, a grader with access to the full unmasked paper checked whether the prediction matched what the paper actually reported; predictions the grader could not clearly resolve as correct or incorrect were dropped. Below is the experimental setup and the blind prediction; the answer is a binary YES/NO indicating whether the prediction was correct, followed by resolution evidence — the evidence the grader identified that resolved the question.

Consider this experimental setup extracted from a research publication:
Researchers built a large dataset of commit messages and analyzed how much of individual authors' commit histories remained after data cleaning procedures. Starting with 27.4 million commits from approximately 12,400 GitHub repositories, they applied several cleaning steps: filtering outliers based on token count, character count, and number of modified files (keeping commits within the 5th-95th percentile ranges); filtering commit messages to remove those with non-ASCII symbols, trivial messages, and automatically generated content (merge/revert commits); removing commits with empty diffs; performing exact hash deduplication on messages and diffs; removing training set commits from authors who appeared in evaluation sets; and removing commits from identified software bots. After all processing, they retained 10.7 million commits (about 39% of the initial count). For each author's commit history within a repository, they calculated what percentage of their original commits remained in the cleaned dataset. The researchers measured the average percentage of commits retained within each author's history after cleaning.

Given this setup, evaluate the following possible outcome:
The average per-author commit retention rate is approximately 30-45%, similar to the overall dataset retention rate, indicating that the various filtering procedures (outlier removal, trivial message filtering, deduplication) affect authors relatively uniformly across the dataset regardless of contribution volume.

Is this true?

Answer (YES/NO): NO